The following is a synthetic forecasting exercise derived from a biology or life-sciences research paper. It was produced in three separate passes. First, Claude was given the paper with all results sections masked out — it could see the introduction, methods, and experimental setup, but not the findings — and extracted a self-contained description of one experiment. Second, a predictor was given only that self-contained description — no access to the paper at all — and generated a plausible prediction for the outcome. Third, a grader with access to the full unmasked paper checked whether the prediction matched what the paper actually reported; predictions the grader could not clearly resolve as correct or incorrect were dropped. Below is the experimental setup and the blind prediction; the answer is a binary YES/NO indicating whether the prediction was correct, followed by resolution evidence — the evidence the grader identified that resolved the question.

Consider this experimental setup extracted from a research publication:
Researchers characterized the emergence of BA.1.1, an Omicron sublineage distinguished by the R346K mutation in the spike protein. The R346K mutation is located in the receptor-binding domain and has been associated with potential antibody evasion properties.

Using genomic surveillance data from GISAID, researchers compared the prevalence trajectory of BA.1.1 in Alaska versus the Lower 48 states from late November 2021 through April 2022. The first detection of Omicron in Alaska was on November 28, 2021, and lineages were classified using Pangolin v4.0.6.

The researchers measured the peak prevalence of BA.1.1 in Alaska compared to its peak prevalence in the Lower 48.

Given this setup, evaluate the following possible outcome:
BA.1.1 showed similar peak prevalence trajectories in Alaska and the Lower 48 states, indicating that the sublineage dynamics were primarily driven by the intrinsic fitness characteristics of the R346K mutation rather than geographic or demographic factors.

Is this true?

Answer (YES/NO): YES